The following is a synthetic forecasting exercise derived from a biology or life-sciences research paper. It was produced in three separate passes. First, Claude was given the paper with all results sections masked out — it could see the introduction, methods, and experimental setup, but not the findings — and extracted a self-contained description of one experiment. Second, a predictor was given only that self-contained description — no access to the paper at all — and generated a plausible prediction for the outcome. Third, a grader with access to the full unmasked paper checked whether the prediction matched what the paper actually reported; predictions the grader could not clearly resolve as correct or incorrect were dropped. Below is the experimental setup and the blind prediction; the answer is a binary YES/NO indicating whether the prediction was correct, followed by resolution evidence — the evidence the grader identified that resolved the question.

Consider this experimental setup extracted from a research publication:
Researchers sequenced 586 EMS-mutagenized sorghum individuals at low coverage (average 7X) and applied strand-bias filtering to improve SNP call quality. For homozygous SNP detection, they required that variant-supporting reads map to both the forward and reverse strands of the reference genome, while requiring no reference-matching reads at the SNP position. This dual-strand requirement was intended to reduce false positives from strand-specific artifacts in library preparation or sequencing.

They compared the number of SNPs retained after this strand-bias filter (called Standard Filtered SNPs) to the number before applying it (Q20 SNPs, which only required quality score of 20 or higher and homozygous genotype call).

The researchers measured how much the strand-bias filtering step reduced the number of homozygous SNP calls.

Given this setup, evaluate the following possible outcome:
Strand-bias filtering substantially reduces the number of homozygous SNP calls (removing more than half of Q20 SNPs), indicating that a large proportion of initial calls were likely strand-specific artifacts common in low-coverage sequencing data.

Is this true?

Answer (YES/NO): NO